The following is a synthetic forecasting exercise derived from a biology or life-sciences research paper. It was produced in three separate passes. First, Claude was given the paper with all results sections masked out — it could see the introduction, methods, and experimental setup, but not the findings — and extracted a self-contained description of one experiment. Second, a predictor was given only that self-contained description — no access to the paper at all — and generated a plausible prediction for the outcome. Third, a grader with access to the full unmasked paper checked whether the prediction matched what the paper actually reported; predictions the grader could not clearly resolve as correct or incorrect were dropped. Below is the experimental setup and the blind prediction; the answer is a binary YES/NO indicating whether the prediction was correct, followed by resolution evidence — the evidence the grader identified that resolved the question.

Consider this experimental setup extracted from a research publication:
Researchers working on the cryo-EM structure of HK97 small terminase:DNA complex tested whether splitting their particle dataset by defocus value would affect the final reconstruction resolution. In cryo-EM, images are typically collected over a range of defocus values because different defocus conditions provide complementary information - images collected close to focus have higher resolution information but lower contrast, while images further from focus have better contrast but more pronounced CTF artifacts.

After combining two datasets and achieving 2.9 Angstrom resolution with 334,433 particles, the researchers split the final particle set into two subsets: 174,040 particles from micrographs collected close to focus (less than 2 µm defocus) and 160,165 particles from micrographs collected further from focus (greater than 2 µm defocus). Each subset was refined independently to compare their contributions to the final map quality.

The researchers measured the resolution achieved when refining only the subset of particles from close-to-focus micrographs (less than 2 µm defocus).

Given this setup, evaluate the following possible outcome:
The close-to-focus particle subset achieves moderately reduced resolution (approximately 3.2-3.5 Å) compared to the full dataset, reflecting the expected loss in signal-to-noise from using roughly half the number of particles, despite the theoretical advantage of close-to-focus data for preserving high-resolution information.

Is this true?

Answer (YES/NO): NO